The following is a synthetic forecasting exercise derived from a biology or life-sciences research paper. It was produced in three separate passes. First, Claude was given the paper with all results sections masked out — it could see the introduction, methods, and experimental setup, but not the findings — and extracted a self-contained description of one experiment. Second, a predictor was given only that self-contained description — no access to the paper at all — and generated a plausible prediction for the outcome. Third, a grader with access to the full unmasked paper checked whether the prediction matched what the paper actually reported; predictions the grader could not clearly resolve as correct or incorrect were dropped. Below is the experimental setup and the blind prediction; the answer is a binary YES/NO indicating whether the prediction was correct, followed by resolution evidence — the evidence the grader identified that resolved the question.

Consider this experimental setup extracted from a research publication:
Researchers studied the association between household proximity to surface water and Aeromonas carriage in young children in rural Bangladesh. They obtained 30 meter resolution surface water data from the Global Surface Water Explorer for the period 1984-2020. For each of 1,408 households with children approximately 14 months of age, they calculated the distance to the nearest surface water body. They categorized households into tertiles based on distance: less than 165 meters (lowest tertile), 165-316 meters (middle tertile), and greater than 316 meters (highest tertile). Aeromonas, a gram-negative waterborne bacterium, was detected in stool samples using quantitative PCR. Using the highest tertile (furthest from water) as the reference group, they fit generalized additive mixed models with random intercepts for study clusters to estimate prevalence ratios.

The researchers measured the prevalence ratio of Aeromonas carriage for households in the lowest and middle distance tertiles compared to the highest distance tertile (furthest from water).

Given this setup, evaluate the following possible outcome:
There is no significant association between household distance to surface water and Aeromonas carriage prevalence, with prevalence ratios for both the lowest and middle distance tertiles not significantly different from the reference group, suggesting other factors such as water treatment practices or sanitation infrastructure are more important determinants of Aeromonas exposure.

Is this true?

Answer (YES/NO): NO